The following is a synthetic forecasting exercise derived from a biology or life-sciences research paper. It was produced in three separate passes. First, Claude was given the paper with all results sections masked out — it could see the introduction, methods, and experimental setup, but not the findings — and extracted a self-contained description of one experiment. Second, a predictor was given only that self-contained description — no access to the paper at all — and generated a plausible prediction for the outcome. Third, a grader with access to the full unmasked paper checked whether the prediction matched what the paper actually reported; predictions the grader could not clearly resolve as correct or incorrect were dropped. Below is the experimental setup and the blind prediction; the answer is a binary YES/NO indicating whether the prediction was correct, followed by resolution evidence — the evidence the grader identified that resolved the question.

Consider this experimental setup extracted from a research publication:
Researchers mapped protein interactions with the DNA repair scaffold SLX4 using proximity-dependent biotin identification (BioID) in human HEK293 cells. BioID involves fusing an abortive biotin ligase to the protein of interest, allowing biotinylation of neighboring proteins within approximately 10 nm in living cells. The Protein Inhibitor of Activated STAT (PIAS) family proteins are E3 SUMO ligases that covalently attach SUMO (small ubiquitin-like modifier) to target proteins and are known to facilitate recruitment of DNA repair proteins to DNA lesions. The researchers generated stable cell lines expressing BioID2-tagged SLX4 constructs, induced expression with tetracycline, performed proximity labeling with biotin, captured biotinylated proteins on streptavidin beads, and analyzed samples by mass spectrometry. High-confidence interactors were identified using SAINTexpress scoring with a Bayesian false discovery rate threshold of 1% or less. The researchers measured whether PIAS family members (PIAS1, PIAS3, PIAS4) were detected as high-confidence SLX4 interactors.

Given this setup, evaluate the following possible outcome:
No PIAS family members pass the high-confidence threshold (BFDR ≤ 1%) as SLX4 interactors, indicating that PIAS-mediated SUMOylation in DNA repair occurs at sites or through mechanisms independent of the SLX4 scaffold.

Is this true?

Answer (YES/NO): NO